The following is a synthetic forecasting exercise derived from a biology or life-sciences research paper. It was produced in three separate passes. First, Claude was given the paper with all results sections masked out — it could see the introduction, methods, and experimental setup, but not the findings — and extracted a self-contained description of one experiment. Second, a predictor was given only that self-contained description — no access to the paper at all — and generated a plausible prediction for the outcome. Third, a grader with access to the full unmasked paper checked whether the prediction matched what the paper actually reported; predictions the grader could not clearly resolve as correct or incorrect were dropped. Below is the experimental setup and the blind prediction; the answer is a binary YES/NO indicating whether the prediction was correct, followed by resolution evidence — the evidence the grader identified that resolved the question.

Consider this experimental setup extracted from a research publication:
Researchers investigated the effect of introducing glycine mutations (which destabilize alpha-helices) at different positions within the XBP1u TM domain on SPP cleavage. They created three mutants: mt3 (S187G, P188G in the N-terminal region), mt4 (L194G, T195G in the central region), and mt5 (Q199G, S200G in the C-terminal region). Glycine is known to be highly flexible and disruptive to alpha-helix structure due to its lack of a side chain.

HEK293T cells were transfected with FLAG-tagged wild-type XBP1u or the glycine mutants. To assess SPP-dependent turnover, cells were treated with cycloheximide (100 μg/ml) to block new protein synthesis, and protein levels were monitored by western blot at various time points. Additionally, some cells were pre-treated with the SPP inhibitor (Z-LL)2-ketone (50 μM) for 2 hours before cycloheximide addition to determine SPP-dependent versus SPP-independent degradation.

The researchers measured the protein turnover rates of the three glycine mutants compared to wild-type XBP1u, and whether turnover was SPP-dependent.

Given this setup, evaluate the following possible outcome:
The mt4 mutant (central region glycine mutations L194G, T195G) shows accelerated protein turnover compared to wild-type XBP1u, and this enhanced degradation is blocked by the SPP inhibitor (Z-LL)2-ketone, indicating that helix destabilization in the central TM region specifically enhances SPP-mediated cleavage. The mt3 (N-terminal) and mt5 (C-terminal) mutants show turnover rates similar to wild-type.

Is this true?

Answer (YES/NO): NO